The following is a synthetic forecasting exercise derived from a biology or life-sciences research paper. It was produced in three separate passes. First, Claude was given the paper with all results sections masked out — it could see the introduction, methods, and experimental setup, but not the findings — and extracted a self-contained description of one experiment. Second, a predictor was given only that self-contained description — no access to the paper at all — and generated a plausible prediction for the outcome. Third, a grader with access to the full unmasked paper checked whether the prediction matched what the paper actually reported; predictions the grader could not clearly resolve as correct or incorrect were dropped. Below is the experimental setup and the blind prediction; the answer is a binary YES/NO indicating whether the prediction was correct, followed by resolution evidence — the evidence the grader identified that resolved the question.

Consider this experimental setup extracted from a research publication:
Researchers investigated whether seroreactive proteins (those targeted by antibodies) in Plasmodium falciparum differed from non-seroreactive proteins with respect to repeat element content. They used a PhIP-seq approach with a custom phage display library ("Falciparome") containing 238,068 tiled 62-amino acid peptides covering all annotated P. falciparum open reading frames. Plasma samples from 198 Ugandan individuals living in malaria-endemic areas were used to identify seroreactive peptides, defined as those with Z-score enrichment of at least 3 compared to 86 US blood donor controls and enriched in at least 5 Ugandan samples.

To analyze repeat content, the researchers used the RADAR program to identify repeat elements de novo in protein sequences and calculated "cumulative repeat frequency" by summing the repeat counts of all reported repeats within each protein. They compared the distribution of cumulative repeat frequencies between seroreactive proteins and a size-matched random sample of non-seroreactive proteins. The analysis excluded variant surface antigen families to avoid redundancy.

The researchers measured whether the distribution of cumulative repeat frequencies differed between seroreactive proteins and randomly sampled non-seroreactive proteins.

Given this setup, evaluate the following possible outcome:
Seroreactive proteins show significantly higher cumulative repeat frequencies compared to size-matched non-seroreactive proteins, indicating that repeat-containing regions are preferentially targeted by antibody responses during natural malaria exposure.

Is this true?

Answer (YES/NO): YES